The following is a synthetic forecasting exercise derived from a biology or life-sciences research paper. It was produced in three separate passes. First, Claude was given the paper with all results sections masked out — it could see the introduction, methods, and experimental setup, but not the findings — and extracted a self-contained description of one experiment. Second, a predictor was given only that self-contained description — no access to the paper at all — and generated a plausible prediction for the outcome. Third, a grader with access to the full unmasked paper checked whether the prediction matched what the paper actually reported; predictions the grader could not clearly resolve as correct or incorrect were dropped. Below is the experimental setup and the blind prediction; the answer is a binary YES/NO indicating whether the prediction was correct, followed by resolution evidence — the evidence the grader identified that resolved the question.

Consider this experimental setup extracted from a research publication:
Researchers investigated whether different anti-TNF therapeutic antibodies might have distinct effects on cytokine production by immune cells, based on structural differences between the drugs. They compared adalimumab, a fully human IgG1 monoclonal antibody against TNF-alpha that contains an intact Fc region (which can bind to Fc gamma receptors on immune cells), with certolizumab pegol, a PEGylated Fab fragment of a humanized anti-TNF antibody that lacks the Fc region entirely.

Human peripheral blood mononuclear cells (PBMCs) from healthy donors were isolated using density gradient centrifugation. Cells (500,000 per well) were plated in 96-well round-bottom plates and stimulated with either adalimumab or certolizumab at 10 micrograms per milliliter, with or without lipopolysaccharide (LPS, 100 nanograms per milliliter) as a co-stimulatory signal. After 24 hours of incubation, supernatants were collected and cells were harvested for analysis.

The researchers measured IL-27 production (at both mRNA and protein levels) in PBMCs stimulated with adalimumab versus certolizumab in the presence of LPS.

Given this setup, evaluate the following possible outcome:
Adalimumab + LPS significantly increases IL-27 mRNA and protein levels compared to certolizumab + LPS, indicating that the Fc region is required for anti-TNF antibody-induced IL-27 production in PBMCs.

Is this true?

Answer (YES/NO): YES